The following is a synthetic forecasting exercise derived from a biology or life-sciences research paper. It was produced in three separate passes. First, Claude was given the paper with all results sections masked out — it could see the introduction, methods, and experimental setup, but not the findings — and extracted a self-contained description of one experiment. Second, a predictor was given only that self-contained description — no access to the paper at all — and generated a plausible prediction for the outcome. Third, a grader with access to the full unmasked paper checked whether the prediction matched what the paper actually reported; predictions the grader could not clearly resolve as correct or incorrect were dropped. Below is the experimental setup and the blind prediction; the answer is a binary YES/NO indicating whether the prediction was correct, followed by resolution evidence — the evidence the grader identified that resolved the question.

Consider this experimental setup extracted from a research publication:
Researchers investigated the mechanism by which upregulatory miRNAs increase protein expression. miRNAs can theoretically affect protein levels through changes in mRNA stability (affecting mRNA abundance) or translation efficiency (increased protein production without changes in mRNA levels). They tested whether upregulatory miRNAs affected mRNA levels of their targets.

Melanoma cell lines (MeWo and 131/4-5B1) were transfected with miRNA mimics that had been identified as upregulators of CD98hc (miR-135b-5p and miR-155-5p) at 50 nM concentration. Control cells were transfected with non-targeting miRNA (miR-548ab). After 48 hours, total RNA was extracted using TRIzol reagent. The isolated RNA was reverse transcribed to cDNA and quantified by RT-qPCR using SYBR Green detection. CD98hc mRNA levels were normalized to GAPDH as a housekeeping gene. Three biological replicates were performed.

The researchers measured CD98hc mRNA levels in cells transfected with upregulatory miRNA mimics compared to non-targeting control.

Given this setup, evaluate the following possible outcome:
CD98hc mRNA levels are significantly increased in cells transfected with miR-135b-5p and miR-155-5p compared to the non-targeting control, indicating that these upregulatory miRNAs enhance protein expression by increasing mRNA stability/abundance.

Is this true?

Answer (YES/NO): NO